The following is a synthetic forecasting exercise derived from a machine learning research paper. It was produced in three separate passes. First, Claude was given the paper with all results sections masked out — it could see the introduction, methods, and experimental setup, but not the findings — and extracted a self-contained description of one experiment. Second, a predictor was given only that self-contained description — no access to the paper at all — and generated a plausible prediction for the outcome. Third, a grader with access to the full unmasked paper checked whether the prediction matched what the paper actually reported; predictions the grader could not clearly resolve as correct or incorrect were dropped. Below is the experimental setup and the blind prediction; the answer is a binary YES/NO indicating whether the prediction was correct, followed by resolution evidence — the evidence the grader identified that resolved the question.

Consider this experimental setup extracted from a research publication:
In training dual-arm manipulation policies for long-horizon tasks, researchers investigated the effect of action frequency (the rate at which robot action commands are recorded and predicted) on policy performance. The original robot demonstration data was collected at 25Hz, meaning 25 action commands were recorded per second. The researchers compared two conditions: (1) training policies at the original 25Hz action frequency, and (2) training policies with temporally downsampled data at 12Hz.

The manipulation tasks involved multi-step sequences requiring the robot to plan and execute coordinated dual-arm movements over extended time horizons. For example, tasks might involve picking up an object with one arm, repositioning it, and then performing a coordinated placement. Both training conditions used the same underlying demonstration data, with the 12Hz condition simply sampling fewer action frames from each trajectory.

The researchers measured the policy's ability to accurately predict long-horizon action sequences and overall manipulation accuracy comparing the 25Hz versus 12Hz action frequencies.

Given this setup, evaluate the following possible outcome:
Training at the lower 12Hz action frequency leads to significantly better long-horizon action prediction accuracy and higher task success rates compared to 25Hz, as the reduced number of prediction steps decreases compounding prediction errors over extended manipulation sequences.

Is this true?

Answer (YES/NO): YES